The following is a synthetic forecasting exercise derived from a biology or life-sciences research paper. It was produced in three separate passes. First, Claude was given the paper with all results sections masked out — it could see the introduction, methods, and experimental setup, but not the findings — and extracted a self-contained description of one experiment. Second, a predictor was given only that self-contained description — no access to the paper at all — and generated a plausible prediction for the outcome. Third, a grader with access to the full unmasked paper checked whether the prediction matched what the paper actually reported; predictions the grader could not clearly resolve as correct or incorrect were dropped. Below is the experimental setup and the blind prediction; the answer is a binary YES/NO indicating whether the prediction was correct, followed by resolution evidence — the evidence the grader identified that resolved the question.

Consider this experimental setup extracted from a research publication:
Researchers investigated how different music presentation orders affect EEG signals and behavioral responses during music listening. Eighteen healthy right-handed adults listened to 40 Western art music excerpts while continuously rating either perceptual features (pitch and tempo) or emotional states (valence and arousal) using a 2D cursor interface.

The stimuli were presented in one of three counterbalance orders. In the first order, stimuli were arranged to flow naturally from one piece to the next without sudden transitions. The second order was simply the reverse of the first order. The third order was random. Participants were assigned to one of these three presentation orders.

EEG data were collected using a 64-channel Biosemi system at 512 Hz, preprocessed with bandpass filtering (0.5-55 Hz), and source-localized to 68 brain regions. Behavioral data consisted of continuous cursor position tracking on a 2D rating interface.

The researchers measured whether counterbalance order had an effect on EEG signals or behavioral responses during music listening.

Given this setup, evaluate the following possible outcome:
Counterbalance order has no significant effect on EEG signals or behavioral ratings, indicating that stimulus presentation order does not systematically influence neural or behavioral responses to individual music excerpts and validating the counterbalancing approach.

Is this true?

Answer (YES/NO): YES